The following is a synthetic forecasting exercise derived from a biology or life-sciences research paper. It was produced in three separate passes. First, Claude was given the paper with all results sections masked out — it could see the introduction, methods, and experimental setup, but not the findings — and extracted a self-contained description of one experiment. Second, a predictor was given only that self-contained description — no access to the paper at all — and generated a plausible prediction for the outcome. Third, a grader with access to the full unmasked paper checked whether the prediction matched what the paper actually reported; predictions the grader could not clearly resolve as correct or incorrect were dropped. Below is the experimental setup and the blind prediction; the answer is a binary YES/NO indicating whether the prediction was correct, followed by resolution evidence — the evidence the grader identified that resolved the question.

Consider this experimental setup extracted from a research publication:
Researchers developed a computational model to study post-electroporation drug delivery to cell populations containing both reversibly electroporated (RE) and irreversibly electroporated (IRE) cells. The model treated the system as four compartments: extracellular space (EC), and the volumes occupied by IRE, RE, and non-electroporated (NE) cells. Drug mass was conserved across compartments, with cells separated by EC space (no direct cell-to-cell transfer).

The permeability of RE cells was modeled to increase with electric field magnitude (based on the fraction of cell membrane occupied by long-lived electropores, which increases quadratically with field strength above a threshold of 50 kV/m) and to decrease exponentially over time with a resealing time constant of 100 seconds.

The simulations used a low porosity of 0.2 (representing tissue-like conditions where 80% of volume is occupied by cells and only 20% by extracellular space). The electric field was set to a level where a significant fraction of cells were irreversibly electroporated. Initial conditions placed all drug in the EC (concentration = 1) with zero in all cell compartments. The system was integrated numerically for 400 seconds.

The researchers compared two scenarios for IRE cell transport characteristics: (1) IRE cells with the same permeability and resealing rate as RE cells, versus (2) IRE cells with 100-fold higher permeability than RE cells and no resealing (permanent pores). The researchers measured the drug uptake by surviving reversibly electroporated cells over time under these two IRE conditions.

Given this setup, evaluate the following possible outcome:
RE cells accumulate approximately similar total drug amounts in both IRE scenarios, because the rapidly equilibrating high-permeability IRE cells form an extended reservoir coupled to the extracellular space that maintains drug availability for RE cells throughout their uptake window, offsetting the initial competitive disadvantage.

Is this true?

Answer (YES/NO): NO